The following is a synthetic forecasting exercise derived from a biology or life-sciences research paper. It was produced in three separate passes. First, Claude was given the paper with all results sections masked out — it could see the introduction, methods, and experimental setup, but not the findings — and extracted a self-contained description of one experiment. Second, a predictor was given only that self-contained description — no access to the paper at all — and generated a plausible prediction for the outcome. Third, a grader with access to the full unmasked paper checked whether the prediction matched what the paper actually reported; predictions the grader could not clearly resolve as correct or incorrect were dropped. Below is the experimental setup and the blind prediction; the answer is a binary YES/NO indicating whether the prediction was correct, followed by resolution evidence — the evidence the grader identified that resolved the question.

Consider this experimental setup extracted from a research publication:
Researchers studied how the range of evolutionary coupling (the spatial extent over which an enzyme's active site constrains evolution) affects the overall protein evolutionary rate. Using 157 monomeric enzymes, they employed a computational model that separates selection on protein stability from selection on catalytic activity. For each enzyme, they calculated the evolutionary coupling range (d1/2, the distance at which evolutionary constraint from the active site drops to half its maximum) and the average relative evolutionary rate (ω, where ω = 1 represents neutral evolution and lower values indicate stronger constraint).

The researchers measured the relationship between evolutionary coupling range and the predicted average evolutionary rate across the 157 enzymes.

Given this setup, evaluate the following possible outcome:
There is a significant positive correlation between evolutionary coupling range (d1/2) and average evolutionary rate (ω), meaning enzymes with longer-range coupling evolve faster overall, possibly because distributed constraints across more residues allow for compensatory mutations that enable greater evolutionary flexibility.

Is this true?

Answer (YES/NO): NO